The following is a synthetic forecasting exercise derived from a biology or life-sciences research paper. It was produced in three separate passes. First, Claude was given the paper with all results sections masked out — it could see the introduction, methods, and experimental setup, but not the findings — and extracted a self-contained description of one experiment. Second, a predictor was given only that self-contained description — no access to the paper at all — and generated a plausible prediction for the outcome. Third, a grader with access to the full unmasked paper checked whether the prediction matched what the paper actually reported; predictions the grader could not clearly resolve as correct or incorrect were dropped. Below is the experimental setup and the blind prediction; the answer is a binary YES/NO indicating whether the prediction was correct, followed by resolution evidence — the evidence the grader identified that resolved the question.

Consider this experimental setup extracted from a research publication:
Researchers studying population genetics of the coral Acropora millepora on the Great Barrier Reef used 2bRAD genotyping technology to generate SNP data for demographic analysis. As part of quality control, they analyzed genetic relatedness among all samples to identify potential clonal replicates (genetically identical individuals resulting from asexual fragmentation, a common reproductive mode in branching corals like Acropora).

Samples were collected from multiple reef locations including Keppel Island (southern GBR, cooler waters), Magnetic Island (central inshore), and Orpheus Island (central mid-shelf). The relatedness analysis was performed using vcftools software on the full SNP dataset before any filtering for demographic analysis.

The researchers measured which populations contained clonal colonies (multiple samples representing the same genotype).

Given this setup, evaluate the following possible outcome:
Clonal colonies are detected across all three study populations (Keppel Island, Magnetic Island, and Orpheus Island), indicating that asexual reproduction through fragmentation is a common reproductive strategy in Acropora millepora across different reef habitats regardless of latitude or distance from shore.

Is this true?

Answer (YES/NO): NO